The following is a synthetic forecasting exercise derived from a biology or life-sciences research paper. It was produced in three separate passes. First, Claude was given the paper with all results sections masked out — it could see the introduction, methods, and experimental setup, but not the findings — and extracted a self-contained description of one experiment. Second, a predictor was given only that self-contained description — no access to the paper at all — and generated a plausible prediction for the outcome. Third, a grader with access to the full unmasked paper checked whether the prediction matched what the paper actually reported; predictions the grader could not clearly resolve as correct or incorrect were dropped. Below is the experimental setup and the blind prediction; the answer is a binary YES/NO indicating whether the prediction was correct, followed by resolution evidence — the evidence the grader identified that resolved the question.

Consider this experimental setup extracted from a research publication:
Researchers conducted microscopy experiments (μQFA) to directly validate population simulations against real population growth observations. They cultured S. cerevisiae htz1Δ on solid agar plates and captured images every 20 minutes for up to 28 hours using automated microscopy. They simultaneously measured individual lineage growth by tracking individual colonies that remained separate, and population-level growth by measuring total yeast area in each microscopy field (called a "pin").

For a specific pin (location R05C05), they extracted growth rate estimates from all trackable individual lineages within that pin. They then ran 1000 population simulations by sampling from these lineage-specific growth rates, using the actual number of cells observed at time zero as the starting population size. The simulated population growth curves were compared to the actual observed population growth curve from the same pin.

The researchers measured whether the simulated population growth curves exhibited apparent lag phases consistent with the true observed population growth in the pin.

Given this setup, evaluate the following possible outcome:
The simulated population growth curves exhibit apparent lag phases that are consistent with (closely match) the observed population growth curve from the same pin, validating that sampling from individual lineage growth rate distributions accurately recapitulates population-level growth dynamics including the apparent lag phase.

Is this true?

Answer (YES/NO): NO